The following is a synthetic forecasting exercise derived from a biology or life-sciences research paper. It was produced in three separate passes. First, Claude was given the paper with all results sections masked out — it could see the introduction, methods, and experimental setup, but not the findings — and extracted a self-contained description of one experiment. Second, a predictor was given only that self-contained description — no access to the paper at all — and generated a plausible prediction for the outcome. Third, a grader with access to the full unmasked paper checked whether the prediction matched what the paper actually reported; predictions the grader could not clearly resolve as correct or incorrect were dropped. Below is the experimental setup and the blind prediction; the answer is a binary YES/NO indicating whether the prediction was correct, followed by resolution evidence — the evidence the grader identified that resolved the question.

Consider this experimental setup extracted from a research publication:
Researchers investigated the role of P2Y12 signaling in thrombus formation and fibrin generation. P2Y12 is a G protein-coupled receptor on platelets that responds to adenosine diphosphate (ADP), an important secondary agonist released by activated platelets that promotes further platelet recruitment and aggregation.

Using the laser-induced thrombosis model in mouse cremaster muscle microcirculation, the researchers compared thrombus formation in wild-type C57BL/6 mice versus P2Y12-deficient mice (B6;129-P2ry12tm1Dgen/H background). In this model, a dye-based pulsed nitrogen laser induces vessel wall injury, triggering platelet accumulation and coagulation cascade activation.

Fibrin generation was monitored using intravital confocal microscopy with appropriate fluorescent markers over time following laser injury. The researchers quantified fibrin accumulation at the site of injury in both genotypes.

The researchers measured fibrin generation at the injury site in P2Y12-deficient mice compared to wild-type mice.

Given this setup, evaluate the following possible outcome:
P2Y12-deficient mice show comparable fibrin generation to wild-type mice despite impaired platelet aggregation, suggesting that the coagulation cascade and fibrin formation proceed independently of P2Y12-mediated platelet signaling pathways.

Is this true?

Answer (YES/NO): YES